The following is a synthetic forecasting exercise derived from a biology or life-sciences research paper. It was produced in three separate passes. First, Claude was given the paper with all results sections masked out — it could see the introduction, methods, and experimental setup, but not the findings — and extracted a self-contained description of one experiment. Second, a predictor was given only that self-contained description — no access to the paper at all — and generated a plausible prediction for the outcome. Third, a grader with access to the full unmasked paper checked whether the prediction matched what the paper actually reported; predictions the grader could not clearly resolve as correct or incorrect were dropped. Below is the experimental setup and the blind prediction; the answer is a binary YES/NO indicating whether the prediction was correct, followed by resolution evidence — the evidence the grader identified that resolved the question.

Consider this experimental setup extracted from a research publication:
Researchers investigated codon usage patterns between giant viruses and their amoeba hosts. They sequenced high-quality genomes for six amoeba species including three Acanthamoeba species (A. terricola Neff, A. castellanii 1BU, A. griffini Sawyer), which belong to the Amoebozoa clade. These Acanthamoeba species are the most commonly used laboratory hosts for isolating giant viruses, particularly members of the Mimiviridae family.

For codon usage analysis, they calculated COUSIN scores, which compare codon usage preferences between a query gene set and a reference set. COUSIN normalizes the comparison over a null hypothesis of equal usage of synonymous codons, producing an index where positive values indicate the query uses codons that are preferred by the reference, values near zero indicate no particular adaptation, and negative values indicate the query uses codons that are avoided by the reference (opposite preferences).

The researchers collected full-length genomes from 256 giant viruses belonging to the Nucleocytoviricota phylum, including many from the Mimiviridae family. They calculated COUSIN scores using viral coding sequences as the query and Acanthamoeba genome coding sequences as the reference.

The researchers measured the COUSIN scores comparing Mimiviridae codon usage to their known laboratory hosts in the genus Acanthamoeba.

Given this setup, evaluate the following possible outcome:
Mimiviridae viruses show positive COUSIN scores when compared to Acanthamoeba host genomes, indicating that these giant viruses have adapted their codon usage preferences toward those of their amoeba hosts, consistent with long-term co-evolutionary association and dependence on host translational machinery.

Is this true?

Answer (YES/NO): NO